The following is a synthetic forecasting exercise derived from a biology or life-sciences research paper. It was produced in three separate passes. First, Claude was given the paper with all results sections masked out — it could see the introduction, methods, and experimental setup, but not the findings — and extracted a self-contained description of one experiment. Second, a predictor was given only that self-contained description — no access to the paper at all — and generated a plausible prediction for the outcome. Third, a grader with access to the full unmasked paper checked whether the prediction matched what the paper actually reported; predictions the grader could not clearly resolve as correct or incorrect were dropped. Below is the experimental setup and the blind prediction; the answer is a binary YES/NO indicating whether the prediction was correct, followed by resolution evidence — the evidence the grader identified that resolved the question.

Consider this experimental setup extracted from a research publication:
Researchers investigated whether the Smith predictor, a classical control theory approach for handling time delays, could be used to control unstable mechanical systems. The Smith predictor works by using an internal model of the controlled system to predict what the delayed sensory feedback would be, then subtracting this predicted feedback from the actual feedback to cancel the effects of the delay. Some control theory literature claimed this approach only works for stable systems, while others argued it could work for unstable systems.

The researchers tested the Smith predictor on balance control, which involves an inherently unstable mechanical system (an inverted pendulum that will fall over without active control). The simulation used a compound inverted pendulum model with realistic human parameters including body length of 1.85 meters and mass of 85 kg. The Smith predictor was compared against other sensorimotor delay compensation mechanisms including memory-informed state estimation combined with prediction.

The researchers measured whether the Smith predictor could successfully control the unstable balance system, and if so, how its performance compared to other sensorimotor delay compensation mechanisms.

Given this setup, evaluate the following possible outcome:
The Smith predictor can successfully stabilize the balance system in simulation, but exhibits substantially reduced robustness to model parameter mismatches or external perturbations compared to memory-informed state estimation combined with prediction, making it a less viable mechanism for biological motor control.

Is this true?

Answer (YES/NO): NO